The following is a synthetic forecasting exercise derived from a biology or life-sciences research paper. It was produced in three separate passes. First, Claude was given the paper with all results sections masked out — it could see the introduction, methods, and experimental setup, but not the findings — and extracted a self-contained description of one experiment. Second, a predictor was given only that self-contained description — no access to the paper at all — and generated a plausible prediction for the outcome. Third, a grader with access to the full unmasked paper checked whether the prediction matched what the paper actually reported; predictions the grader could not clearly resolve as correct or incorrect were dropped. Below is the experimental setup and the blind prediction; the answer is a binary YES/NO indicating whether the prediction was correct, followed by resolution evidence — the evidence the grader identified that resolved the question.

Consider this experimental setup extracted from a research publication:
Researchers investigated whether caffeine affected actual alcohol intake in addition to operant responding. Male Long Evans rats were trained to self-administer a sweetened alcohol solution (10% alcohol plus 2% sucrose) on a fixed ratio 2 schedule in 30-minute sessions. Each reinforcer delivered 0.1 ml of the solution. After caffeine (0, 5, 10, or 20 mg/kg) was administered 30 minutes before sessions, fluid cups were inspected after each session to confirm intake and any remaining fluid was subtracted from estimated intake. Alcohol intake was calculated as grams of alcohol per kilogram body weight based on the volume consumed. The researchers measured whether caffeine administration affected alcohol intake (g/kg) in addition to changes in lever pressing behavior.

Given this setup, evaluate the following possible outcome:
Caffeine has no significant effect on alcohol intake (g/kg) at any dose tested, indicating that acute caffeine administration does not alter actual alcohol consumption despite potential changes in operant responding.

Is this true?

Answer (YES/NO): NO